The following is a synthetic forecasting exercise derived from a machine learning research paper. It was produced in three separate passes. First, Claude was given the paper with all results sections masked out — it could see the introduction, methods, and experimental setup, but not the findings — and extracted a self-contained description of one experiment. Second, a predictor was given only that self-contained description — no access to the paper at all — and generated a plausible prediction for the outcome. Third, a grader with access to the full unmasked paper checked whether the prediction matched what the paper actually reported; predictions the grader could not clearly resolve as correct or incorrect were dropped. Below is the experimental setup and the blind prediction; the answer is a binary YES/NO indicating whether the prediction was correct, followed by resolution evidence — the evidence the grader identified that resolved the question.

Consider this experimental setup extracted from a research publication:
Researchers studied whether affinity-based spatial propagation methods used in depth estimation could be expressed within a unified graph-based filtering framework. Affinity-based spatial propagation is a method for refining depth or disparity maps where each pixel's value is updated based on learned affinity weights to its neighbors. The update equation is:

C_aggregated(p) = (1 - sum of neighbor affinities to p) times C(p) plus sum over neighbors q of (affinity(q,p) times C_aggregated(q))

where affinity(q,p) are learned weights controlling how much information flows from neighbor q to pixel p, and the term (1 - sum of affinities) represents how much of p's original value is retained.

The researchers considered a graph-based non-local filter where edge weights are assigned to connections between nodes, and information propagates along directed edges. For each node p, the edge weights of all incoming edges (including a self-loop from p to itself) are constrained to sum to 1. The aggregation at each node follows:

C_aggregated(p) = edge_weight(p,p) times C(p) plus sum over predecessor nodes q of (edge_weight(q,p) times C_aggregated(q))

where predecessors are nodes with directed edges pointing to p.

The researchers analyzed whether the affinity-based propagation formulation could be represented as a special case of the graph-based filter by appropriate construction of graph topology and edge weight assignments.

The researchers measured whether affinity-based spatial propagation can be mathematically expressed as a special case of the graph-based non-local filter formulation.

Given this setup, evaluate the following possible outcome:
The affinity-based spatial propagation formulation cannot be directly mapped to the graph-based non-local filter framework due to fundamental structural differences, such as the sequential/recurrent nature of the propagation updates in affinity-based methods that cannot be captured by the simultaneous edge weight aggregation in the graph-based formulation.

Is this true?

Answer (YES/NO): NO